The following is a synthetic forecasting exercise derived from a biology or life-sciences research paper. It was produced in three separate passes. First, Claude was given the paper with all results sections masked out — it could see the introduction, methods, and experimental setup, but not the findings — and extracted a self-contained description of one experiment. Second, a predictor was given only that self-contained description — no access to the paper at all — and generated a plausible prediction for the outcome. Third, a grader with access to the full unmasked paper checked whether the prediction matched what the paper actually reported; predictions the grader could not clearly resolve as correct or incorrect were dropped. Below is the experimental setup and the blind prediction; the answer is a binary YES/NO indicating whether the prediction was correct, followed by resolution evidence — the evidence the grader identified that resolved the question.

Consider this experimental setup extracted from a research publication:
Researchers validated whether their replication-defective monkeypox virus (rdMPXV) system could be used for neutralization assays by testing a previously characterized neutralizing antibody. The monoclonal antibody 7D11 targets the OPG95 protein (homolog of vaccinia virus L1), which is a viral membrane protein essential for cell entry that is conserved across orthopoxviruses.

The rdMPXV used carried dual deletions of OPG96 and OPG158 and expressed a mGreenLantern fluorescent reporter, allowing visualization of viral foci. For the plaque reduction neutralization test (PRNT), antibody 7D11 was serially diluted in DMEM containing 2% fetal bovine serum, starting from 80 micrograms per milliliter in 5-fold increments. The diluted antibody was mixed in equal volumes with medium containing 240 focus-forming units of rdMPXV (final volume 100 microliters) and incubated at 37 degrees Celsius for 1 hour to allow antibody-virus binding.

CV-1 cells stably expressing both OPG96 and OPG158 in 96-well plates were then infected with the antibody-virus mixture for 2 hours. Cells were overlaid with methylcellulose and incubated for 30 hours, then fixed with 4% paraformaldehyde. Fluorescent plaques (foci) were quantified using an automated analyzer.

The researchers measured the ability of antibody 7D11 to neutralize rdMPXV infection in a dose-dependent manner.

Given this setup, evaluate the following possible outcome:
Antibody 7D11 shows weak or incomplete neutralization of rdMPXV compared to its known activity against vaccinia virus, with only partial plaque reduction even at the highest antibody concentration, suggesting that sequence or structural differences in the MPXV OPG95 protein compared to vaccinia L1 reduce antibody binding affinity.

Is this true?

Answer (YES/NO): NO